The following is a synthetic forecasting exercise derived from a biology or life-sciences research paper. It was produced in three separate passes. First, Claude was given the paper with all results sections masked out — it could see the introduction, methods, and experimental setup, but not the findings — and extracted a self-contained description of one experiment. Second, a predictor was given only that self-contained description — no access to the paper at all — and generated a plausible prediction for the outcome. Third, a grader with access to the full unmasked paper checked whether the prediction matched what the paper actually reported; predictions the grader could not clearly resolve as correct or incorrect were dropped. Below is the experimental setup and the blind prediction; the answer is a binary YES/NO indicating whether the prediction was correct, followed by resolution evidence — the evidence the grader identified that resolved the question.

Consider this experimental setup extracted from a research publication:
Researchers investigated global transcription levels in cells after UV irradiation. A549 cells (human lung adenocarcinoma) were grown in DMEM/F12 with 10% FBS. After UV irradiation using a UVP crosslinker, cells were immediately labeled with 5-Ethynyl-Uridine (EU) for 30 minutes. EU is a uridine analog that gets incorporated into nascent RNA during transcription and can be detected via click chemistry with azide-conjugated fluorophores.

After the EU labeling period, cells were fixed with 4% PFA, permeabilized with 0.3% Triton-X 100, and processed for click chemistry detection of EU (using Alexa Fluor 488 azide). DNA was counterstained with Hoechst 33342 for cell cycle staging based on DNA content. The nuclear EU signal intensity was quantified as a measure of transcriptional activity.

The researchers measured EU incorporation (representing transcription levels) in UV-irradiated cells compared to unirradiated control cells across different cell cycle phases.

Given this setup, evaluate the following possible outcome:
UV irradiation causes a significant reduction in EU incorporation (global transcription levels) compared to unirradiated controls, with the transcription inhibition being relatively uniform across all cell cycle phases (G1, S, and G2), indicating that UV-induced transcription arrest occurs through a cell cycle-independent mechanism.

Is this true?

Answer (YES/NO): YES